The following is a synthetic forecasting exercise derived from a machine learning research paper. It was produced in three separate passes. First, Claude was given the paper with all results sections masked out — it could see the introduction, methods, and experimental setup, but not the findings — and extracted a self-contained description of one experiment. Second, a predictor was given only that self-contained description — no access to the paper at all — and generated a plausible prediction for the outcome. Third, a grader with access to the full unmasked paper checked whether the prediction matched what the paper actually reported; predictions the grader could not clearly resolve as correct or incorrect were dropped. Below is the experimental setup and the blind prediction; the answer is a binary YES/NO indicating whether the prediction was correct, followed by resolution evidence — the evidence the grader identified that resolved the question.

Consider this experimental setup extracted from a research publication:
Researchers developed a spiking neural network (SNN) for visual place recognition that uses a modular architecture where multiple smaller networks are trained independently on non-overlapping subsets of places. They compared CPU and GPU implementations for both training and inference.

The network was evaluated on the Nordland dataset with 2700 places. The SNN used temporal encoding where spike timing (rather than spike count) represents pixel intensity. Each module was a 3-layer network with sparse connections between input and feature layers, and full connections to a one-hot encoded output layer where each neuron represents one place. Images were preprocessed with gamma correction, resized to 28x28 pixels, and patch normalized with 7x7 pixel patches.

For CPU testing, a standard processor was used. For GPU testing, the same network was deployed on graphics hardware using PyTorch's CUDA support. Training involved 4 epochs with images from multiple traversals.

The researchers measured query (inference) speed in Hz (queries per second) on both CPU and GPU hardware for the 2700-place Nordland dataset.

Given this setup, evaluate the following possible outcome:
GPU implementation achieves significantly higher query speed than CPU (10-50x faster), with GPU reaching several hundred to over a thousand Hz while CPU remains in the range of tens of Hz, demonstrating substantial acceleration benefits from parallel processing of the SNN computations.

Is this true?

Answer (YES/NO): NO